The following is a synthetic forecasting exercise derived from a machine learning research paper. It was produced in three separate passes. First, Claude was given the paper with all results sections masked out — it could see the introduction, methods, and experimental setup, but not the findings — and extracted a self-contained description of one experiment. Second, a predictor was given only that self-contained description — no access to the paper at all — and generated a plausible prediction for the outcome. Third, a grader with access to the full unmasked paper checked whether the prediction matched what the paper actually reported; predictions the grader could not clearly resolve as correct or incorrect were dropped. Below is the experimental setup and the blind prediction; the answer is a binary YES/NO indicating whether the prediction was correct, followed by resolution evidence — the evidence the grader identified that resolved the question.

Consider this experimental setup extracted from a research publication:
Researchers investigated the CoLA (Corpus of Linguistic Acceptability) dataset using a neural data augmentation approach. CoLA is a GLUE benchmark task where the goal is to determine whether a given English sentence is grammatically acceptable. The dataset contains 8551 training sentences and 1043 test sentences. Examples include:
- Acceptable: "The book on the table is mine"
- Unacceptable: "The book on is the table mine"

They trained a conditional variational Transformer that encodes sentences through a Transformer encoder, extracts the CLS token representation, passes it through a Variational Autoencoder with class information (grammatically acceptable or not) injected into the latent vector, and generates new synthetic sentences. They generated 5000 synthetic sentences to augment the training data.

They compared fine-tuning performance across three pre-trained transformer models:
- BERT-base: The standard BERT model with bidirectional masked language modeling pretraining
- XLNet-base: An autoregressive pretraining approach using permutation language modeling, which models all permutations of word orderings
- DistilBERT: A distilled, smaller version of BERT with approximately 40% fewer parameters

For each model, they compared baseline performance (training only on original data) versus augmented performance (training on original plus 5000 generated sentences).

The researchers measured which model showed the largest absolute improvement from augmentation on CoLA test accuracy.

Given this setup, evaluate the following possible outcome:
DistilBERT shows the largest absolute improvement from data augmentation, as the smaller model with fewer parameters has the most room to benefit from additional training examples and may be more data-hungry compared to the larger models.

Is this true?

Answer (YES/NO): YES